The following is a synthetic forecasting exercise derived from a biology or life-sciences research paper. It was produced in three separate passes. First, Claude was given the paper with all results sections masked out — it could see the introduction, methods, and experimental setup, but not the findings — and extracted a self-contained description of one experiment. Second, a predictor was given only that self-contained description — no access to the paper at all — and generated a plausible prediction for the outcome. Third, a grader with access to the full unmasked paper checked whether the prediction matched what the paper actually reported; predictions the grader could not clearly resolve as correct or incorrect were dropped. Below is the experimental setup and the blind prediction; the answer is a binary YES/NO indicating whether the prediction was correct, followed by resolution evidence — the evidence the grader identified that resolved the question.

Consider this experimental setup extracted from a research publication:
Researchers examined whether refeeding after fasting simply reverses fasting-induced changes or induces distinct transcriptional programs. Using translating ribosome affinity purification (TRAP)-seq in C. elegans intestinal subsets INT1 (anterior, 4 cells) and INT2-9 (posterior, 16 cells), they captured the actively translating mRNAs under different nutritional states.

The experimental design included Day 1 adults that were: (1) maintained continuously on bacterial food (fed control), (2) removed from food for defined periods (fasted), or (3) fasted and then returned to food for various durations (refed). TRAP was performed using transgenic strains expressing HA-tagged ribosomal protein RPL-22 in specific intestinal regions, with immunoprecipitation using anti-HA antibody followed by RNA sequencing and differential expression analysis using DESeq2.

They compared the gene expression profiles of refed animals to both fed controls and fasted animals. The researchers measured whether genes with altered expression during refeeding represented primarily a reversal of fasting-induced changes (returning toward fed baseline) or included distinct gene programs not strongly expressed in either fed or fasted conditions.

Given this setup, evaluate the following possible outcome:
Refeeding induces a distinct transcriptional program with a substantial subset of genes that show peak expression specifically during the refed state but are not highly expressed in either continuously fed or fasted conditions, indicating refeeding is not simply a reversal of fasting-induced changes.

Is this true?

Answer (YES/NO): NO